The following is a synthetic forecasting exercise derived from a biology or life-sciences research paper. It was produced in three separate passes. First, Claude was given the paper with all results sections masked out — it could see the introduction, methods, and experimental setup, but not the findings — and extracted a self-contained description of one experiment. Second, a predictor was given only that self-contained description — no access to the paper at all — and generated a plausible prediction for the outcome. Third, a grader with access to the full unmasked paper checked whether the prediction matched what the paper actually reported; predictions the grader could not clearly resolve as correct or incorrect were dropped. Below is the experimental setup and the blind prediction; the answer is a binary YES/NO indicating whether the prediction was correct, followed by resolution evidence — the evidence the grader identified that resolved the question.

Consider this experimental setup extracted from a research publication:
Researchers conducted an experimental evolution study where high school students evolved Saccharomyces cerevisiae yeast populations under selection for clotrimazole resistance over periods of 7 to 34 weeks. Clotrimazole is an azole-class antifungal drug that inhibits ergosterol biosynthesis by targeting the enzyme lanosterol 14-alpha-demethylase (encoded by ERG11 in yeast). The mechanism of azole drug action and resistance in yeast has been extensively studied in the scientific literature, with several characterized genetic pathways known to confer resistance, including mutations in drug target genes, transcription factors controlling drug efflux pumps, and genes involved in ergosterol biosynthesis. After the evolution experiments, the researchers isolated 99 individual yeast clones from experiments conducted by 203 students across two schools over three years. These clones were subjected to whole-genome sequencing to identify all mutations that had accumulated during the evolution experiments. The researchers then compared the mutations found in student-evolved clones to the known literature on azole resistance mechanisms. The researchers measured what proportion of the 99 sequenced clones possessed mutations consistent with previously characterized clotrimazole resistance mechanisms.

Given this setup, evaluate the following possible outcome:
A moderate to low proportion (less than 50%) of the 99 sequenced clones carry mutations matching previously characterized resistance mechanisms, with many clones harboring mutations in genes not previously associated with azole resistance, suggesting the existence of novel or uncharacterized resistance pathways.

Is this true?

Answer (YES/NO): NO